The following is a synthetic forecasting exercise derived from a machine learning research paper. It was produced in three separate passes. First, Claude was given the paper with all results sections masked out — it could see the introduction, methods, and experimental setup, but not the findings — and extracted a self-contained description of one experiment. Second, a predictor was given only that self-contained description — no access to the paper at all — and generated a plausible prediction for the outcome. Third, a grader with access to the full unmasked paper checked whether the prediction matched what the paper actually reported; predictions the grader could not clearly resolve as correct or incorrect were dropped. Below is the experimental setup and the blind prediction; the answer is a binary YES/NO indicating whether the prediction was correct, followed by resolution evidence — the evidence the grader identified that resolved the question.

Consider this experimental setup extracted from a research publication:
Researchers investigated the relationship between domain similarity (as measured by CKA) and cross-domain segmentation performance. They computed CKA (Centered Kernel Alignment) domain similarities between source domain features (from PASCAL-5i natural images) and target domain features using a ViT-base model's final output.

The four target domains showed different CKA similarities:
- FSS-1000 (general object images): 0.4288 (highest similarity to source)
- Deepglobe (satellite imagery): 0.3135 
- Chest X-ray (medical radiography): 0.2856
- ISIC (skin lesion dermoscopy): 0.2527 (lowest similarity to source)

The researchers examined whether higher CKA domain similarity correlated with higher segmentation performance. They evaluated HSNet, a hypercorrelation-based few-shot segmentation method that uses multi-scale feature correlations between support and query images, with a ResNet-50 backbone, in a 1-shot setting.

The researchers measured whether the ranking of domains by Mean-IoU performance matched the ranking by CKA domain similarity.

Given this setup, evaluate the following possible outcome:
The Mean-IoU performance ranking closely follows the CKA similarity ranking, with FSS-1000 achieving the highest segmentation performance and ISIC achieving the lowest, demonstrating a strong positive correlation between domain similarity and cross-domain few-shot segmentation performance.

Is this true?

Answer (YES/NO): NO